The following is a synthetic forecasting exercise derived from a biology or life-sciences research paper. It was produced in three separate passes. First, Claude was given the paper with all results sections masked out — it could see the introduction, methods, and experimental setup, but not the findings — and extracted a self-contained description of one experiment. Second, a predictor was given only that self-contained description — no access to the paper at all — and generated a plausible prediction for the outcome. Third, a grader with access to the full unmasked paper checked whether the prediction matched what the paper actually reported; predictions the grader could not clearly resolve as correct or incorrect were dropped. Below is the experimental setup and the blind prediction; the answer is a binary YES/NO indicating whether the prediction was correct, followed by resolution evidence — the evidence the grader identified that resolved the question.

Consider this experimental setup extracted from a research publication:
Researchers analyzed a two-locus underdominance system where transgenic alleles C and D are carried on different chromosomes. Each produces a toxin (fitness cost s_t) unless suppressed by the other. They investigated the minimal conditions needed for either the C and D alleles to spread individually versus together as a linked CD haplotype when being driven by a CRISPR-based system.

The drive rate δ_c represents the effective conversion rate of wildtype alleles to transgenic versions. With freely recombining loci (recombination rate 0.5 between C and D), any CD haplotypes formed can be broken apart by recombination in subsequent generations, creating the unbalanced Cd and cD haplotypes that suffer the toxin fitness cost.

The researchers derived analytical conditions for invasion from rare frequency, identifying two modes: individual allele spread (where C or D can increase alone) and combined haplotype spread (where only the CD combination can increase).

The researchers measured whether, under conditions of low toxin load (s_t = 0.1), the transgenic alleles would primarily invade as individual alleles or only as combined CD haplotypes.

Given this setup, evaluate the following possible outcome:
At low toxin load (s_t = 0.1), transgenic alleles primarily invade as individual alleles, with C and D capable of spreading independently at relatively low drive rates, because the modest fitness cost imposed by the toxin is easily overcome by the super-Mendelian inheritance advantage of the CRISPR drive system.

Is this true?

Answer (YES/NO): YES